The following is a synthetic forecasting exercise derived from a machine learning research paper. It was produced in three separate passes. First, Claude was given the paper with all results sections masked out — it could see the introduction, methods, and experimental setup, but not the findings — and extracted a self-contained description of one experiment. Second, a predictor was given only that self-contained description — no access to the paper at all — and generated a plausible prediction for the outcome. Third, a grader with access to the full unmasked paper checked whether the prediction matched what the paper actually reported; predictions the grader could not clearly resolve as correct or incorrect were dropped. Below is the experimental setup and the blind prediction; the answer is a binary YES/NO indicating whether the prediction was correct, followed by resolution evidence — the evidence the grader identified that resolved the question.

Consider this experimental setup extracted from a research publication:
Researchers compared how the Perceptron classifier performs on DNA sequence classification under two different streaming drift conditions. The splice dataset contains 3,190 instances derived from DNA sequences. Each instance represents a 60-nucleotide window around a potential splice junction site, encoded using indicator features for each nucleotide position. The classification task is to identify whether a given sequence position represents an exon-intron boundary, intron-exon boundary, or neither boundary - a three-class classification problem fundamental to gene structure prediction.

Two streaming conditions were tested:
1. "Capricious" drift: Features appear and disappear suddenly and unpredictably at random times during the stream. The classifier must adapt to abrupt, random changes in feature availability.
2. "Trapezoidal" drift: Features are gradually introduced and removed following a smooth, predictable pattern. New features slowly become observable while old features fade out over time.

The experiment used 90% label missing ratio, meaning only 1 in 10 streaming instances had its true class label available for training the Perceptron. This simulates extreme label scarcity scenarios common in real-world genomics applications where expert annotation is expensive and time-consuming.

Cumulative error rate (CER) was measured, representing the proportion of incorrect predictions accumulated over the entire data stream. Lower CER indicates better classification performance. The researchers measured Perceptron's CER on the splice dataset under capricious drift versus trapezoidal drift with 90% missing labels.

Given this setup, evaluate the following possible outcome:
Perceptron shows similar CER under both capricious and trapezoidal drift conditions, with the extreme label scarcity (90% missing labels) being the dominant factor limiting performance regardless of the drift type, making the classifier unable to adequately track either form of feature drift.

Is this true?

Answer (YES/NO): NO